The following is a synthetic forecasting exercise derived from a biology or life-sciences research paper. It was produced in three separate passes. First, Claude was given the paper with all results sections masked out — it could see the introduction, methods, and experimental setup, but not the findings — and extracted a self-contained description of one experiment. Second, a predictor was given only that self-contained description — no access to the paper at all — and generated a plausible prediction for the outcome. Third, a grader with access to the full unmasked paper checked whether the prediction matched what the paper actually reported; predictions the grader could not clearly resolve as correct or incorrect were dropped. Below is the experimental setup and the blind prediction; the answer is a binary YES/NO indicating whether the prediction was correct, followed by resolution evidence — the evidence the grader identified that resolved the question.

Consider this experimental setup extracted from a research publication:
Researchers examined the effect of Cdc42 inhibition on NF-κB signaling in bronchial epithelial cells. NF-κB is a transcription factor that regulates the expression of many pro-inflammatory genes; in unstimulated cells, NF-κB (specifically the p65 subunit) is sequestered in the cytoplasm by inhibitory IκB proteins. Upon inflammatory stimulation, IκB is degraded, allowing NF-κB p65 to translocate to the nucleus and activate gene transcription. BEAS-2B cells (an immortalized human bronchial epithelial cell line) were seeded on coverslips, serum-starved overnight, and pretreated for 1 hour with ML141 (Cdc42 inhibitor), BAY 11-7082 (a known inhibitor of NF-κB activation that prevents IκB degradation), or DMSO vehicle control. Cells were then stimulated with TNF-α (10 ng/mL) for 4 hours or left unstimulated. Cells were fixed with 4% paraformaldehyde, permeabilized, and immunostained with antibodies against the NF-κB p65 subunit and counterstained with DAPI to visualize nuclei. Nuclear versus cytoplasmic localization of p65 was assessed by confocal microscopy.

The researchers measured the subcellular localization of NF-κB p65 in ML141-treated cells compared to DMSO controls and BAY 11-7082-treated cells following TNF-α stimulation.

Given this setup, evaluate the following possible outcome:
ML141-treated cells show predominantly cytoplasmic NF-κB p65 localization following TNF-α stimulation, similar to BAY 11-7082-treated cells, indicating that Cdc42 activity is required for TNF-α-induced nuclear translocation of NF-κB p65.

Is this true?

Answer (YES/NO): NO